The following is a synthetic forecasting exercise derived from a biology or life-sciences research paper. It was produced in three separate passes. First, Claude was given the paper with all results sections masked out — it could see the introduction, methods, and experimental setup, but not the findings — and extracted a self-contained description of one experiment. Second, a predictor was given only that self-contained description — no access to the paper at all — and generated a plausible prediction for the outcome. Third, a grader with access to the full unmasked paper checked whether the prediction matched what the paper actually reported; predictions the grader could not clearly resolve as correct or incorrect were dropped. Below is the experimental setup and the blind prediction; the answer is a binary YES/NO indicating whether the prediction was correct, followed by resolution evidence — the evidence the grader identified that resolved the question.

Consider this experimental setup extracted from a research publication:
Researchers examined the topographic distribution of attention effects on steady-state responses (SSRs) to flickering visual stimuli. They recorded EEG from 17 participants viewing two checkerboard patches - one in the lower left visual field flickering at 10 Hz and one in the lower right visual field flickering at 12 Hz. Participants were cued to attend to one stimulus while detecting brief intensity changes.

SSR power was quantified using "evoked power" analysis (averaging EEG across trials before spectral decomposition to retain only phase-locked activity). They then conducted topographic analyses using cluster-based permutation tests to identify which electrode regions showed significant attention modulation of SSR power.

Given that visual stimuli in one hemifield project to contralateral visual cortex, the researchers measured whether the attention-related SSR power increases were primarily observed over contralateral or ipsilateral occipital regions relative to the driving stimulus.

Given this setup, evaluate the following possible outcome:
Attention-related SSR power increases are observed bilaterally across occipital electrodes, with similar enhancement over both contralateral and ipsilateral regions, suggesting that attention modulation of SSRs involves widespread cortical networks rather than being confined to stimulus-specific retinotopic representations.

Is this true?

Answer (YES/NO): NO